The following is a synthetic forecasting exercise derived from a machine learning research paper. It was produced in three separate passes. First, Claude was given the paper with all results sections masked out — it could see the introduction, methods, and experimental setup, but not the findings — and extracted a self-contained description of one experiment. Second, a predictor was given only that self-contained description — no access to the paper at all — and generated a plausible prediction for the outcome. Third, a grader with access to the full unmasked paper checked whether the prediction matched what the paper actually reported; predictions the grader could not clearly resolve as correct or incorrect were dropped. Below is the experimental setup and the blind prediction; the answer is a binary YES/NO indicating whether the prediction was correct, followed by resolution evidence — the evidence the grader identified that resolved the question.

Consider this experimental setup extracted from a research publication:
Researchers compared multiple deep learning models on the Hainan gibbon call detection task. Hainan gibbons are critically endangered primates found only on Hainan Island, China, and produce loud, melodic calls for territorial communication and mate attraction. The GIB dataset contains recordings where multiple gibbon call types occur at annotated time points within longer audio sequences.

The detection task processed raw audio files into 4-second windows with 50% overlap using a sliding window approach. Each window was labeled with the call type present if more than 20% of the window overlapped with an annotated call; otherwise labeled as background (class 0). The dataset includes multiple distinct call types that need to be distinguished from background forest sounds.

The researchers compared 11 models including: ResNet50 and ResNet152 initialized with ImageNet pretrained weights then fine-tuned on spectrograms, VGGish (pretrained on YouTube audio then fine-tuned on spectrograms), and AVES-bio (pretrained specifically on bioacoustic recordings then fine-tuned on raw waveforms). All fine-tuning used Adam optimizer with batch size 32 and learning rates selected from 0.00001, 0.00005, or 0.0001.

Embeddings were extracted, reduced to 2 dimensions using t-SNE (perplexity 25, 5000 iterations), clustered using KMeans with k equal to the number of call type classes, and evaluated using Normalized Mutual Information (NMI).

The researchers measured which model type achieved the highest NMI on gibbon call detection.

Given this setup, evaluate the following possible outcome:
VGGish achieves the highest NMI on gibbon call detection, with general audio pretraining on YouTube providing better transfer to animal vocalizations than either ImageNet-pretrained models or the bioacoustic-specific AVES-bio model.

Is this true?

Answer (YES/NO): NO